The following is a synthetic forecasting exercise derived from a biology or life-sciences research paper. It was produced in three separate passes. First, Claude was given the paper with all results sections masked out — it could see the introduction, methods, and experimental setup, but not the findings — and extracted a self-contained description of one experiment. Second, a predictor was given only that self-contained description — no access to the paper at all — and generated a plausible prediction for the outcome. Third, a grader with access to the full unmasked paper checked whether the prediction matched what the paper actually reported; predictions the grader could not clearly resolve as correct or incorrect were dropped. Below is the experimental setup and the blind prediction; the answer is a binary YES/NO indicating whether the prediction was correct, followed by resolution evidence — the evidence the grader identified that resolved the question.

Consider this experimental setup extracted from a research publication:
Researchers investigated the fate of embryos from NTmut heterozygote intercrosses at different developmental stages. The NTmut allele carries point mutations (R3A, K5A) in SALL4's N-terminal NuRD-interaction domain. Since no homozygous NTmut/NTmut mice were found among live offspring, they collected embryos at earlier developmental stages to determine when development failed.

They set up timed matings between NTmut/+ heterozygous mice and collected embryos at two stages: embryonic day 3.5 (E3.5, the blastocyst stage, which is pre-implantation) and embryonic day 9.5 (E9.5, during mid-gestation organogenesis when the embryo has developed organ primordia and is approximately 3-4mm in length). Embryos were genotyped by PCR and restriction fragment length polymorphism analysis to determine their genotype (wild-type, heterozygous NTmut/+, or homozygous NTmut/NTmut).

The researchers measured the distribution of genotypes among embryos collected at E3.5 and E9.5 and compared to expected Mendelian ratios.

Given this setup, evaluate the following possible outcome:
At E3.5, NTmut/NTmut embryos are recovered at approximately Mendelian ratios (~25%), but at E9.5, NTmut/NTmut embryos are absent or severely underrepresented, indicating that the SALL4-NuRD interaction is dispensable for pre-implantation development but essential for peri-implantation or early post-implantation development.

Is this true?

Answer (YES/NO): YES